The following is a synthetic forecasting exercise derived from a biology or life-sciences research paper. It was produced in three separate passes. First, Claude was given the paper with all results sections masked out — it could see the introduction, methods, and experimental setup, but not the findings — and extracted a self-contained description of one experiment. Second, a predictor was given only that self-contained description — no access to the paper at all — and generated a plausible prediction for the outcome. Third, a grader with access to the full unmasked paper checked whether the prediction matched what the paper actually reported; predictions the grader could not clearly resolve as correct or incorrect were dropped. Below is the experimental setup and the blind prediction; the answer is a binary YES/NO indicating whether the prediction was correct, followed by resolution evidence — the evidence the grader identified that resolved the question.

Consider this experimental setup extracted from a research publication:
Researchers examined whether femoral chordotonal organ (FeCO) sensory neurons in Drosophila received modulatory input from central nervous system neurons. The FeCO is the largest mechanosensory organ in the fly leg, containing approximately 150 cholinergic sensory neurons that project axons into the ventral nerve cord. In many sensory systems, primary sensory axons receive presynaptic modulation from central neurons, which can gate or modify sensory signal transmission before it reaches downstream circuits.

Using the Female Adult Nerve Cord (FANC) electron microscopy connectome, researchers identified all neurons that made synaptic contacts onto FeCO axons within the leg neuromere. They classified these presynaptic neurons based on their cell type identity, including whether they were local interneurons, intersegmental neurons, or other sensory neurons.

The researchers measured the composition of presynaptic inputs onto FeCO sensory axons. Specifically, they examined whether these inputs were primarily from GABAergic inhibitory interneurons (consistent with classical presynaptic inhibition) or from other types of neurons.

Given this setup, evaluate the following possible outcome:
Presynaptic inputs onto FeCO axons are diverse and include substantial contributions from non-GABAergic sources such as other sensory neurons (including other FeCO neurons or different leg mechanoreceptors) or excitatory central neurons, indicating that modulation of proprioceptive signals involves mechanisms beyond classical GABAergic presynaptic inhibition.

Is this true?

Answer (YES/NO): NO